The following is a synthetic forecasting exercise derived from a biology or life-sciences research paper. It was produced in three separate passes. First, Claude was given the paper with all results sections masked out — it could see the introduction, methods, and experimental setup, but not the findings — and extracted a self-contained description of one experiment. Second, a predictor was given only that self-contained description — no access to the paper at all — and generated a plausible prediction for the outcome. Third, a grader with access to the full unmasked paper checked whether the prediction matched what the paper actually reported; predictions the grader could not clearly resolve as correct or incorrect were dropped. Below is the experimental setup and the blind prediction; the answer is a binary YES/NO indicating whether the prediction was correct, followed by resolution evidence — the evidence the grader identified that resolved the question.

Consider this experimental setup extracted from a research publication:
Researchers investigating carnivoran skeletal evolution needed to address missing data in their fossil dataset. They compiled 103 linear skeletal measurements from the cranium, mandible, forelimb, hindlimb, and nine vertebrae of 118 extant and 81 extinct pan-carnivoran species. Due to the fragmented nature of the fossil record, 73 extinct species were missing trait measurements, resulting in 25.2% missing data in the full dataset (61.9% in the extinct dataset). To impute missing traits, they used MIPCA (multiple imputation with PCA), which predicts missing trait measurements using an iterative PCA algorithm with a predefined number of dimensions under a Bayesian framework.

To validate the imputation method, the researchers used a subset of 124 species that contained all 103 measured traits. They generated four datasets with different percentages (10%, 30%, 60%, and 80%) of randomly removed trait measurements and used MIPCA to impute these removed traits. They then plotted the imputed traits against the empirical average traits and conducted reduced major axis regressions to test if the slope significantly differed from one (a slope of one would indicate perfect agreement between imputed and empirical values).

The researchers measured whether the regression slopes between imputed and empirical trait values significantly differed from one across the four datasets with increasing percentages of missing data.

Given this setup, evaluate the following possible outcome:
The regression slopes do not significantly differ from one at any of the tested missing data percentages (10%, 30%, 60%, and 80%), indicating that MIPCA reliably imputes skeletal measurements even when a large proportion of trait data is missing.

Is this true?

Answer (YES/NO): YES